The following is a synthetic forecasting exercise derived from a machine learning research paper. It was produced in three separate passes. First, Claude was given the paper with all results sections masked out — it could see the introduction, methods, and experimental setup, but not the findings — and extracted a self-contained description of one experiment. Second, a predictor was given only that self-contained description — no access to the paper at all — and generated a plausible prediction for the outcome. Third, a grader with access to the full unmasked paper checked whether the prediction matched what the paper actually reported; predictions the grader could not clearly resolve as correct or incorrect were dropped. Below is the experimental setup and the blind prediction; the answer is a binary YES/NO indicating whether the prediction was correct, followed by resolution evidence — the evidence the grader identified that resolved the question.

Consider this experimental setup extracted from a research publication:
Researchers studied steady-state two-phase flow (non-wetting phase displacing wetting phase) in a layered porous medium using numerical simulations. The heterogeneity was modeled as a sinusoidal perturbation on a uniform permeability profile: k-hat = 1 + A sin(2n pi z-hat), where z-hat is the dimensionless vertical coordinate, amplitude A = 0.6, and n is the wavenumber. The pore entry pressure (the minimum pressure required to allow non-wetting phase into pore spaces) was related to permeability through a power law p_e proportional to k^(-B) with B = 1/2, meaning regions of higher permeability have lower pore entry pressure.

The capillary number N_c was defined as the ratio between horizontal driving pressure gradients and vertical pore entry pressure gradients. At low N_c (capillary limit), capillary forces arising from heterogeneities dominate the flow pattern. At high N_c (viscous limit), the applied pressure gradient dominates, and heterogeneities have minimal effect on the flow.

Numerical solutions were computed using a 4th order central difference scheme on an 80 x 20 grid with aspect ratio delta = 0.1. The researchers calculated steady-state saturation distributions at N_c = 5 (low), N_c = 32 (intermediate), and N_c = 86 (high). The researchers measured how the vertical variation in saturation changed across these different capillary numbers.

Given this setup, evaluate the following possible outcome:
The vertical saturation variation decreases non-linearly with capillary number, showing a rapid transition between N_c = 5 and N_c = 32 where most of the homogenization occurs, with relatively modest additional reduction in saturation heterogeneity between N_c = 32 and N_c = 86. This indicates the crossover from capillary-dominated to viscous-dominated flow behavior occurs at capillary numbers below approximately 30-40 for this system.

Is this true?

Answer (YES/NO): NO